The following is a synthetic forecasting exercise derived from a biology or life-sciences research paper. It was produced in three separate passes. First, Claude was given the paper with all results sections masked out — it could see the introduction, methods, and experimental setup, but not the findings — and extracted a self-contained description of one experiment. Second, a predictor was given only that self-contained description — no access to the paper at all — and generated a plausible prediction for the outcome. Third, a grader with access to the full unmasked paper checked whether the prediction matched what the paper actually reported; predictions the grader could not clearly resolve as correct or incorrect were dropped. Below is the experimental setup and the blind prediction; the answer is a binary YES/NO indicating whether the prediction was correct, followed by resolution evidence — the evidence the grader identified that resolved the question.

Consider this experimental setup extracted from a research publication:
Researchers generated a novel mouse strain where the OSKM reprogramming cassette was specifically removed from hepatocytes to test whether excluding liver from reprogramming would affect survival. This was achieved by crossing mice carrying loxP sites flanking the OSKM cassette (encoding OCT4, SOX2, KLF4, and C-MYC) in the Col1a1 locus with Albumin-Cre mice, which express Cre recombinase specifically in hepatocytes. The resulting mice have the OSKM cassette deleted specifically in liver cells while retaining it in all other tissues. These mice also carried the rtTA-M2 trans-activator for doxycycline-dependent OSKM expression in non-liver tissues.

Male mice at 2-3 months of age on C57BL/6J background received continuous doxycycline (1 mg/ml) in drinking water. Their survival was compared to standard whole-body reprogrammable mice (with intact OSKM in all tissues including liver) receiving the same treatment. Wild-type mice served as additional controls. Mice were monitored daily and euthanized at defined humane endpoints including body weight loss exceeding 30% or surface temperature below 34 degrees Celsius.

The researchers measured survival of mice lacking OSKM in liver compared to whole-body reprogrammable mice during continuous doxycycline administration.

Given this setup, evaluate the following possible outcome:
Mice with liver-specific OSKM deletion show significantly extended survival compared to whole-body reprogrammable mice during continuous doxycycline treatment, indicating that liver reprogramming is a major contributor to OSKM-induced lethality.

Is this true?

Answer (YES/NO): YES